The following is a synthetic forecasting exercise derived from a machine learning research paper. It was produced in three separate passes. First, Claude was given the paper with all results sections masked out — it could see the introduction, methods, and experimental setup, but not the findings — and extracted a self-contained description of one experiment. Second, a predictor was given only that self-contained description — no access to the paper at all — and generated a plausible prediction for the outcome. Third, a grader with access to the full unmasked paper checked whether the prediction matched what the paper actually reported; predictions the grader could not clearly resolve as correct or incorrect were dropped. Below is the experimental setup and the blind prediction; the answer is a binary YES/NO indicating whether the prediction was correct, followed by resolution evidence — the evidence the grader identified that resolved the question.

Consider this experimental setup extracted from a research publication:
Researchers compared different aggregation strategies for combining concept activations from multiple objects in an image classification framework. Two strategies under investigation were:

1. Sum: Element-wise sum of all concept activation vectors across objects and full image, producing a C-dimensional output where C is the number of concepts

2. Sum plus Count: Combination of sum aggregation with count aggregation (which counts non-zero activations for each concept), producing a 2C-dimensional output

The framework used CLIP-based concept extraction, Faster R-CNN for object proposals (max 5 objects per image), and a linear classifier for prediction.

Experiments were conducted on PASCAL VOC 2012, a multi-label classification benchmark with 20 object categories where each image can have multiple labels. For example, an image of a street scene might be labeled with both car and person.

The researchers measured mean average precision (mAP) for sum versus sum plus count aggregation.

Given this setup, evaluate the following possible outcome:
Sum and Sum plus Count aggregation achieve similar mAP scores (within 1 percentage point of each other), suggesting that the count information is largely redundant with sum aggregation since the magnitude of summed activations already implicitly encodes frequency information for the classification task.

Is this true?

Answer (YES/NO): NO